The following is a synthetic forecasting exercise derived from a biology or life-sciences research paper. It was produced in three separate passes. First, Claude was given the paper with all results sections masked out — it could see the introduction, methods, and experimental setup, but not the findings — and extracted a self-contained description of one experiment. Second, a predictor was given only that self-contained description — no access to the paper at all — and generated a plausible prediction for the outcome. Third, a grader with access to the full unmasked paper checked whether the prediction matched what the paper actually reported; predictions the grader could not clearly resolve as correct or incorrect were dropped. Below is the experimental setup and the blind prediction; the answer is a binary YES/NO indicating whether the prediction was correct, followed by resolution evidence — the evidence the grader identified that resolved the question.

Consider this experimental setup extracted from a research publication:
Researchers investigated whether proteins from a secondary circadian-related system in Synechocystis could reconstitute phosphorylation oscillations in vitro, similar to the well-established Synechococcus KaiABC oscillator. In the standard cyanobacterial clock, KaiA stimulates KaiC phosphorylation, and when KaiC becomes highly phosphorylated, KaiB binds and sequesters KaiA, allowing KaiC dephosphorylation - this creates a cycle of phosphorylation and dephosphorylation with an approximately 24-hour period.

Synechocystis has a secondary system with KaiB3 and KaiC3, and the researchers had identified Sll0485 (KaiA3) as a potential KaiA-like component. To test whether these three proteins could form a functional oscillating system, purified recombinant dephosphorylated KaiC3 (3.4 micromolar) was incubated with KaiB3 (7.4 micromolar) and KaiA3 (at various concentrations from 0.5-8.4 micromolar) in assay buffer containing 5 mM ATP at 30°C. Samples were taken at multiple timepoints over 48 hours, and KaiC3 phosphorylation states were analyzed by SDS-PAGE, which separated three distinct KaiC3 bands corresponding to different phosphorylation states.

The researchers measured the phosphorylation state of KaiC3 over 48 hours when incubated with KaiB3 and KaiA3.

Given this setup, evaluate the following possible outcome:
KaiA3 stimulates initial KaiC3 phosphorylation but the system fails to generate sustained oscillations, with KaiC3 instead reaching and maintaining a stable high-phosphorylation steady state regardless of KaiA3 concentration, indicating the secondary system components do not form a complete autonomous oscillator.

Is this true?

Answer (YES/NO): NO